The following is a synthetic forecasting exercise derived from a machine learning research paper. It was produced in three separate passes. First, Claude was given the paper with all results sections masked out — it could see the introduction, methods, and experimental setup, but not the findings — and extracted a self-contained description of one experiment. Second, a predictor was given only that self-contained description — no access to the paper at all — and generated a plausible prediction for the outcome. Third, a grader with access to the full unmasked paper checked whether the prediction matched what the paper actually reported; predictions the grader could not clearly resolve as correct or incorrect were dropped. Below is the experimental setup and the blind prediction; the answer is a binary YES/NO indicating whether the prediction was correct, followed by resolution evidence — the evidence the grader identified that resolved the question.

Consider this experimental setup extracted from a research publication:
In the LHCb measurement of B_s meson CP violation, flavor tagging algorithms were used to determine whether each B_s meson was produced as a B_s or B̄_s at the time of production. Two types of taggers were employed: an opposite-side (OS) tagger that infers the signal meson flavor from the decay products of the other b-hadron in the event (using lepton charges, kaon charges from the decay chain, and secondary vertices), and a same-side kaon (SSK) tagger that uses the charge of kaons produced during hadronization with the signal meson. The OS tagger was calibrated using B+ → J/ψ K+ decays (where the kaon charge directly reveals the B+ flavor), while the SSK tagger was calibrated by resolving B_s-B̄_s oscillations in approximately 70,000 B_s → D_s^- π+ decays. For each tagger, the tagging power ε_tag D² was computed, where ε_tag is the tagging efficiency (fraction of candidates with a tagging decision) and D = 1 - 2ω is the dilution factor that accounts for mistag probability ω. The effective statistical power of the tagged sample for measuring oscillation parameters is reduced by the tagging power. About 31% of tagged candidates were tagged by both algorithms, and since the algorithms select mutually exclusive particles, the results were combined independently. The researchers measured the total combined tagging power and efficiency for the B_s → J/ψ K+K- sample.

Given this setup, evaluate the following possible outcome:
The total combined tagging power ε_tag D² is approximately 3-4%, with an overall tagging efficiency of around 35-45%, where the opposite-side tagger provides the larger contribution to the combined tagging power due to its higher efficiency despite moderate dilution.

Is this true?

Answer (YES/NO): NO